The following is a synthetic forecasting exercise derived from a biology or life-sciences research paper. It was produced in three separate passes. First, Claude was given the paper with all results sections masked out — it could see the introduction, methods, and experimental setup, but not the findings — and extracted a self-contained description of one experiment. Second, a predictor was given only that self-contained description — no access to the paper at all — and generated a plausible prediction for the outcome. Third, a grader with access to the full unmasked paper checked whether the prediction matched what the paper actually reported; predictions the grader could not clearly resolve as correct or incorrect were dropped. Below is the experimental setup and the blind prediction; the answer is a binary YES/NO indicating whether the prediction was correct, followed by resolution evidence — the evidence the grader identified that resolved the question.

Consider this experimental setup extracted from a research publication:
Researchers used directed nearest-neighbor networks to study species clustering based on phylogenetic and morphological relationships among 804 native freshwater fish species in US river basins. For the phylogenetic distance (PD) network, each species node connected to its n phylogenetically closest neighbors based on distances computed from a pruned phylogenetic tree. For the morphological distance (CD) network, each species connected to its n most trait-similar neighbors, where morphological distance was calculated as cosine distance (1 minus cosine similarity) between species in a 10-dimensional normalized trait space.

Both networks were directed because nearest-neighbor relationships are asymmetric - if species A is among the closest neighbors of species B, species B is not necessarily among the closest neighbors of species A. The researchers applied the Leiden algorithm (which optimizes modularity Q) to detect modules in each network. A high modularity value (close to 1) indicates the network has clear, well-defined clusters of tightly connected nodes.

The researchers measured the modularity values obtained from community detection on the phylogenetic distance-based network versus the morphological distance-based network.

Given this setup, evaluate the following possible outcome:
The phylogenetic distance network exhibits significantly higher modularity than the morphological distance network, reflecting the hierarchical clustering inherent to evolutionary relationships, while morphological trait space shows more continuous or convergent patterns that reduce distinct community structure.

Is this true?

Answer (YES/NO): YES